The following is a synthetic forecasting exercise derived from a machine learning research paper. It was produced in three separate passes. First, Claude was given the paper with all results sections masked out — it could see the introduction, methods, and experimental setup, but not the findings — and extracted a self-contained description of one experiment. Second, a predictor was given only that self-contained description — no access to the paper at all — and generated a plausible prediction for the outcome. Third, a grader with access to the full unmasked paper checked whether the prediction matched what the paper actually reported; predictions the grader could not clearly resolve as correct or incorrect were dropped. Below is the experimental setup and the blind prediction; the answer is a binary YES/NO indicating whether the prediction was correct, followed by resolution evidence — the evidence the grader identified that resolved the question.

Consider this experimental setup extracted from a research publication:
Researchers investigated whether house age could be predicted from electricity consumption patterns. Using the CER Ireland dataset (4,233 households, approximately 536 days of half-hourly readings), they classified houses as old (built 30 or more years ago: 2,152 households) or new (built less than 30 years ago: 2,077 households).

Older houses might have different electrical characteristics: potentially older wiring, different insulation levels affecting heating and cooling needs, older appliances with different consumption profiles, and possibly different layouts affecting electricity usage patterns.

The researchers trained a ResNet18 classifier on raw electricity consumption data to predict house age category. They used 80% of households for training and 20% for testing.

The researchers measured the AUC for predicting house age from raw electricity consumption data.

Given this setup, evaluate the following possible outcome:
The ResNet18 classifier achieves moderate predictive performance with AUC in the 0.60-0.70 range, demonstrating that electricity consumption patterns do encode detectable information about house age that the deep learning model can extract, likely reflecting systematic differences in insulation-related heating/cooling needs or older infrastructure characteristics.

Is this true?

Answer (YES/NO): NO